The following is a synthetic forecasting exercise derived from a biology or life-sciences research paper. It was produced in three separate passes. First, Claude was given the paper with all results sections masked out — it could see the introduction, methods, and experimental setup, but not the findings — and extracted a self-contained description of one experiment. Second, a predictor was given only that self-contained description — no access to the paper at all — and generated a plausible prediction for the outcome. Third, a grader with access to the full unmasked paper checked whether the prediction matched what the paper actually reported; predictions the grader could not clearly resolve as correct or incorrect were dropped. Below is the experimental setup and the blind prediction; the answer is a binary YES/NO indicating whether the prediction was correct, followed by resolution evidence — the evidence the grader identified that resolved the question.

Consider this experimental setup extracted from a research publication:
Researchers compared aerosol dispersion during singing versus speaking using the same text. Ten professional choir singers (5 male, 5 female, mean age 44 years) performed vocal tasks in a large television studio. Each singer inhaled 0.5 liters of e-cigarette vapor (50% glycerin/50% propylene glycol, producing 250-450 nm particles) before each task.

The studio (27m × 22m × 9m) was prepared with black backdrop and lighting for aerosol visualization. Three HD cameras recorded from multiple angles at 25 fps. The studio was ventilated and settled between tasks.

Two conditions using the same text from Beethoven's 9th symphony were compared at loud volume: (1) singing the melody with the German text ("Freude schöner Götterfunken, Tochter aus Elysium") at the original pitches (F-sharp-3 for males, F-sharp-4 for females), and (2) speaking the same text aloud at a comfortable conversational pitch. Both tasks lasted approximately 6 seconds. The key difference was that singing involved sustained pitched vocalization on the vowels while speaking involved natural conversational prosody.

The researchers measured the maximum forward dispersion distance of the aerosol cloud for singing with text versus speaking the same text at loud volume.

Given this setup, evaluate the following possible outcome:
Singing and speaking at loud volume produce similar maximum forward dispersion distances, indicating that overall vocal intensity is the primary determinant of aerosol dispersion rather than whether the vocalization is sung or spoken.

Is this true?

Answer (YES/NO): NO